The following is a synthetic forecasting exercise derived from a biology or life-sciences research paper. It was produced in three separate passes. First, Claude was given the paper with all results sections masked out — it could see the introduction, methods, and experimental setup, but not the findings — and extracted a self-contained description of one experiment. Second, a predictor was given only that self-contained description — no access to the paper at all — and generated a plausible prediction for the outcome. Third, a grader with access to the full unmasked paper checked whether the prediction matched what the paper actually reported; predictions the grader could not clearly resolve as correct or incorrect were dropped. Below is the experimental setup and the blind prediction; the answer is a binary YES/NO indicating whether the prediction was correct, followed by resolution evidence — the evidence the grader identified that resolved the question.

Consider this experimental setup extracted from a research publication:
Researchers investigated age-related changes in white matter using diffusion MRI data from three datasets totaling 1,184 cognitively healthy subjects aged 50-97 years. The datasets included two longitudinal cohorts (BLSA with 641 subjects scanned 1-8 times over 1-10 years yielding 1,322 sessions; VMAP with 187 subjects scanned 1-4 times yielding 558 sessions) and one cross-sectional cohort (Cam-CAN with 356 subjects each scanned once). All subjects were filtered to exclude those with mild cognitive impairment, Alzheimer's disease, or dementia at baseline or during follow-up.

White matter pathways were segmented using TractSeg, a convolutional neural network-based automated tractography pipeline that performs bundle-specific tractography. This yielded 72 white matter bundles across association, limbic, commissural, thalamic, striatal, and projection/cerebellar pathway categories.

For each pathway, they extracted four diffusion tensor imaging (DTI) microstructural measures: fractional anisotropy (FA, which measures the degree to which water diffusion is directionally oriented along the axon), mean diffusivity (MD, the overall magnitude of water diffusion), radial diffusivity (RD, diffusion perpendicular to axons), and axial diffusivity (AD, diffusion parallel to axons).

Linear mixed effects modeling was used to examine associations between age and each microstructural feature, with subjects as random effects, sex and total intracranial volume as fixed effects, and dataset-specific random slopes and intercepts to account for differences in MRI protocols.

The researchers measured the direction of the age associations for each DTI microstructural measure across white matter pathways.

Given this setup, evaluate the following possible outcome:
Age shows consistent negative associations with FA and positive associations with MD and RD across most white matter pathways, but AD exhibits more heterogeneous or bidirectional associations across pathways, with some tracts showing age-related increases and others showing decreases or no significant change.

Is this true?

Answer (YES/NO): NO